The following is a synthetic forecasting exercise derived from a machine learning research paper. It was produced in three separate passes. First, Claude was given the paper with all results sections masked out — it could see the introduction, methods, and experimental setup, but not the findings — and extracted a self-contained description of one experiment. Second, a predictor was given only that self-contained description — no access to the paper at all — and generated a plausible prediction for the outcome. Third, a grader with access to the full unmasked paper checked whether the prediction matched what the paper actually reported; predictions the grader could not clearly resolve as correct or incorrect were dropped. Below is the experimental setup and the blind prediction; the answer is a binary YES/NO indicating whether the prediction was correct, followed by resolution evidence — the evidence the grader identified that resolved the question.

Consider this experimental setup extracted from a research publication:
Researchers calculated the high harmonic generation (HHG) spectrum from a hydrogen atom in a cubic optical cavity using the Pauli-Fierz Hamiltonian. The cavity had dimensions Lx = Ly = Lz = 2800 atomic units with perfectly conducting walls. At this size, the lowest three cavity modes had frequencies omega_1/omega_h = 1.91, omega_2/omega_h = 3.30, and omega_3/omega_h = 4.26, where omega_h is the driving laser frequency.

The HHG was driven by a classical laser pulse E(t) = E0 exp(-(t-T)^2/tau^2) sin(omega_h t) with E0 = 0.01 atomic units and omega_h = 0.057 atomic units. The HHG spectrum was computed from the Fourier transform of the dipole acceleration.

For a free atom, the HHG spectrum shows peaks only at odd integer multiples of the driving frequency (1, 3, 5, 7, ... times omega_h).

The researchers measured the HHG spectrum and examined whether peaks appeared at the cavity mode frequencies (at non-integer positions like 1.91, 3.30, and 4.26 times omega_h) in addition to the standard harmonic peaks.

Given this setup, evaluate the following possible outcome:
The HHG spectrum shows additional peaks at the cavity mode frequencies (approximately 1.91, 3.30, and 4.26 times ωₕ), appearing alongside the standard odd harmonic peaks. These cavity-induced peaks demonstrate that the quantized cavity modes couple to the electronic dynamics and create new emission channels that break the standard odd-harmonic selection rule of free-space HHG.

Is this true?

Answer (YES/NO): YES